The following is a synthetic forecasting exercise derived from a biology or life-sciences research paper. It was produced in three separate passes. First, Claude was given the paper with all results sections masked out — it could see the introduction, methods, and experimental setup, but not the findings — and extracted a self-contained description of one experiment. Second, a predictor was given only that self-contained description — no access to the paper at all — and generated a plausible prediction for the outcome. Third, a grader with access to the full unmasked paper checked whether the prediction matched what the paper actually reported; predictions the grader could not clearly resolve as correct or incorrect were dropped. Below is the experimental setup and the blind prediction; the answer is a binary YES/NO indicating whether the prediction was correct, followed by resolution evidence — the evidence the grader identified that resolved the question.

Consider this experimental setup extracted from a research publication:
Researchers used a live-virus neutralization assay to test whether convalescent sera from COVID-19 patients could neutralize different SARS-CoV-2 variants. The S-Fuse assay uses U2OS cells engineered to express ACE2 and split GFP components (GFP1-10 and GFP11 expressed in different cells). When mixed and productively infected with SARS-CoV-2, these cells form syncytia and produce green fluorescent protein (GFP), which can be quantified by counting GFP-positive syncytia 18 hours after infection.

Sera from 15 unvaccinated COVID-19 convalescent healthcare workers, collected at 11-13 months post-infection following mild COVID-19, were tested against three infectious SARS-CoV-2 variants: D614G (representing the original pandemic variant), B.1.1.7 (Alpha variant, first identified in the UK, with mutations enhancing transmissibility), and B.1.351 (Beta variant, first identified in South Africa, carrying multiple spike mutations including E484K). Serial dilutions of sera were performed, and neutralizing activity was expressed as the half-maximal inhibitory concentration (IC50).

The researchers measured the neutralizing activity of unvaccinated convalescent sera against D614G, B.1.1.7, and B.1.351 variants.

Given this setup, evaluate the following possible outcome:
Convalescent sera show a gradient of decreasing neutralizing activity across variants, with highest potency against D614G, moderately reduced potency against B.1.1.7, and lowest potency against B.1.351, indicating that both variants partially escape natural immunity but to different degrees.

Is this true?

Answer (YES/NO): YES